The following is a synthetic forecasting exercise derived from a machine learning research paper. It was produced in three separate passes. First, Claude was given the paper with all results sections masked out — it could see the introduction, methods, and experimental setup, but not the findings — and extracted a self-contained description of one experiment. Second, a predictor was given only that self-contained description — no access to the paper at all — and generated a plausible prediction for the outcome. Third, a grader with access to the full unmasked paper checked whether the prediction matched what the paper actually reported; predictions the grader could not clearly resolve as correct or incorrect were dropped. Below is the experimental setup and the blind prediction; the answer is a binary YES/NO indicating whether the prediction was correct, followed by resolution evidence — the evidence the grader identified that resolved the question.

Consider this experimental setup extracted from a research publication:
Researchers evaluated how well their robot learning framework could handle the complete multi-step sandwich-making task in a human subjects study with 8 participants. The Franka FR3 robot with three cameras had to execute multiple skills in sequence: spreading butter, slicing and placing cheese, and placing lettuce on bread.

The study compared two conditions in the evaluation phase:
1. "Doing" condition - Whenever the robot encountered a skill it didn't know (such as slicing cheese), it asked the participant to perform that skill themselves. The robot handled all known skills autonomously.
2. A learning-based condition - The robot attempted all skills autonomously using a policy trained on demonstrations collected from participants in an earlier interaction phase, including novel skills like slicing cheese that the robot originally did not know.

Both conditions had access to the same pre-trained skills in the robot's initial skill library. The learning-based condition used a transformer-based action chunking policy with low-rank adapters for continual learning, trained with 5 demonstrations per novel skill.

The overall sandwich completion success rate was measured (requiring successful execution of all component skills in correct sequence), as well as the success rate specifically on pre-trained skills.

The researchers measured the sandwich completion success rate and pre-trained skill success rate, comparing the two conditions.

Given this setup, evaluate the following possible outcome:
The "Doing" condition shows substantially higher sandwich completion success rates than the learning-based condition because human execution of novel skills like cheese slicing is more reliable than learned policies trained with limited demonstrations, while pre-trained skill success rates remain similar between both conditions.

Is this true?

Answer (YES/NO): NO